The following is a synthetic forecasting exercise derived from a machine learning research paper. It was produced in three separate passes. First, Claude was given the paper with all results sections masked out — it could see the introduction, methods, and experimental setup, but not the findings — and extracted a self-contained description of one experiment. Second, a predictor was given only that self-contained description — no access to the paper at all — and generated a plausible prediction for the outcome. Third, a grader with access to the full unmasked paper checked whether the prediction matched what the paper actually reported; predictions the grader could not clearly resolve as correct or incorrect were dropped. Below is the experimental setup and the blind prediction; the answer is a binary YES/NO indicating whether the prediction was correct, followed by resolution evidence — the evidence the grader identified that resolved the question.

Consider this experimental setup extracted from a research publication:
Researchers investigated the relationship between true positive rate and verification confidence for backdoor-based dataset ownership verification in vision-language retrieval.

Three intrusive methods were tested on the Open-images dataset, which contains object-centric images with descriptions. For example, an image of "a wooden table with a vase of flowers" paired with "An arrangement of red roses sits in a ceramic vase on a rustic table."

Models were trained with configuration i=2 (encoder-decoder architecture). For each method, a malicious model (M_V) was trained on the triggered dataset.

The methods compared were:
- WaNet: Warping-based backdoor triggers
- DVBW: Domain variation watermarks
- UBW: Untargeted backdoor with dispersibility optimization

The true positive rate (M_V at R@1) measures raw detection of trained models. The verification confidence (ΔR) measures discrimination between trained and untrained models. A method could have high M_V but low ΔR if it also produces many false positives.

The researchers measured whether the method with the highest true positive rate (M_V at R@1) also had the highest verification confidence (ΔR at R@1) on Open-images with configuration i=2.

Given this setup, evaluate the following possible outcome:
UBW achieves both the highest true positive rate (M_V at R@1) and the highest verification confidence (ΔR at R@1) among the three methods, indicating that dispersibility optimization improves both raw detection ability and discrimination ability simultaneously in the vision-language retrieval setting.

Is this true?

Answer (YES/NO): YES